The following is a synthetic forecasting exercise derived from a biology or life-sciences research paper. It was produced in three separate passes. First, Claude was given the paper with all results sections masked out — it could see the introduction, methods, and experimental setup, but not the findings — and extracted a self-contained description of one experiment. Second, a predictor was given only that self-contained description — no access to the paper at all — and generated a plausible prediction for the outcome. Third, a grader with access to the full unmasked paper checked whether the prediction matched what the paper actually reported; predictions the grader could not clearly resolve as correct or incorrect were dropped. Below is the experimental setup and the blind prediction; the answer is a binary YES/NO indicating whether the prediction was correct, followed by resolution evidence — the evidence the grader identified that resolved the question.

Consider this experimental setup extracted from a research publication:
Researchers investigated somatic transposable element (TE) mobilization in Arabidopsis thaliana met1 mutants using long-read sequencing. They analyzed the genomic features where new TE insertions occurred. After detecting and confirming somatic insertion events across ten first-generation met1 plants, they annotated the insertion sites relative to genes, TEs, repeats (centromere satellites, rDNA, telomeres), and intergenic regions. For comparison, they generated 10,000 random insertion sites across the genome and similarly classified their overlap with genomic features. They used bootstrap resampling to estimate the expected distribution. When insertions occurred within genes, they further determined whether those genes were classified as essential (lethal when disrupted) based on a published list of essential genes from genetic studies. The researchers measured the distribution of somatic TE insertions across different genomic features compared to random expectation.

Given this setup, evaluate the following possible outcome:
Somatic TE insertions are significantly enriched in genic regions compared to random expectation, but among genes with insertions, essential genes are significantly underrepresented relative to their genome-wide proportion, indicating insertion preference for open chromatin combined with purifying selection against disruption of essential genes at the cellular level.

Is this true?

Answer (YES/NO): NO